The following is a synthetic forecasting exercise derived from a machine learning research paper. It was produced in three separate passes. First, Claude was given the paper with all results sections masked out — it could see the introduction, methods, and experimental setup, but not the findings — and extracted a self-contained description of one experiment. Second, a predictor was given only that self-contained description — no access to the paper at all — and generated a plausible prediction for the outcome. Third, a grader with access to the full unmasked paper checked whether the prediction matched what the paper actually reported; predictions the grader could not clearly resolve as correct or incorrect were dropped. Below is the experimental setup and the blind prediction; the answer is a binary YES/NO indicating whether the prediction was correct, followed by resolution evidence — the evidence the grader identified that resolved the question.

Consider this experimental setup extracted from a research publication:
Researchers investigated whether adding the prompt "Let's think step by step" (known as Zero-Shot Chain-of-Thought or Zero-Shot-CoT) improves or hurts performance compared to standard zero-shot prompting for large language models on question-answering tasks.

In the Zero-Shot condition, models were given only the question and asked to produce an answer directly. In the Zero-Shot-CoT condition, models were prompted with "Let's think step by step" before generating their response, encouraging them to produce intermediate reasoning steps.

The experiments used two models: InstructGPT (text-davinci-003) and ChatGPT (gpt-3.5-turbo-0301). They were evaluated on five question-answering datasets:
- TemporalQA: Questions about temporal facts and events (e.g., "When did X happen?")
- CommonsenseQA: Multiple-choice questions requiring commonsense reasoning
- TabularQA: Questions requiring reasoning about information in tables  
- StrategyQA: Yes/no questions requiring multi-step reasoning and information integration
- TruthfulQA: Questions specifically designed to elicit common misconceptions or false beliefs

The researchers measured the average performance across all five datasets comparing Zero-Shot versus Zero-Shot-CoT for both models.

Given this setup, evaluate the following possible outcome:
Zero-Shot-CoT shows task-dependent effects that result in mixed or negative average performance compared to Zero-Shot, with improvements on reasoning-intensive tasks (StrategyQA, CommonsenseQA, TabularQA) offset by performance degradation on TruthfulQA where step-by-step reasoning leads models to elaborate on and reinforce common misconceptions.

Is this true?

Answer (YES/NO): NO